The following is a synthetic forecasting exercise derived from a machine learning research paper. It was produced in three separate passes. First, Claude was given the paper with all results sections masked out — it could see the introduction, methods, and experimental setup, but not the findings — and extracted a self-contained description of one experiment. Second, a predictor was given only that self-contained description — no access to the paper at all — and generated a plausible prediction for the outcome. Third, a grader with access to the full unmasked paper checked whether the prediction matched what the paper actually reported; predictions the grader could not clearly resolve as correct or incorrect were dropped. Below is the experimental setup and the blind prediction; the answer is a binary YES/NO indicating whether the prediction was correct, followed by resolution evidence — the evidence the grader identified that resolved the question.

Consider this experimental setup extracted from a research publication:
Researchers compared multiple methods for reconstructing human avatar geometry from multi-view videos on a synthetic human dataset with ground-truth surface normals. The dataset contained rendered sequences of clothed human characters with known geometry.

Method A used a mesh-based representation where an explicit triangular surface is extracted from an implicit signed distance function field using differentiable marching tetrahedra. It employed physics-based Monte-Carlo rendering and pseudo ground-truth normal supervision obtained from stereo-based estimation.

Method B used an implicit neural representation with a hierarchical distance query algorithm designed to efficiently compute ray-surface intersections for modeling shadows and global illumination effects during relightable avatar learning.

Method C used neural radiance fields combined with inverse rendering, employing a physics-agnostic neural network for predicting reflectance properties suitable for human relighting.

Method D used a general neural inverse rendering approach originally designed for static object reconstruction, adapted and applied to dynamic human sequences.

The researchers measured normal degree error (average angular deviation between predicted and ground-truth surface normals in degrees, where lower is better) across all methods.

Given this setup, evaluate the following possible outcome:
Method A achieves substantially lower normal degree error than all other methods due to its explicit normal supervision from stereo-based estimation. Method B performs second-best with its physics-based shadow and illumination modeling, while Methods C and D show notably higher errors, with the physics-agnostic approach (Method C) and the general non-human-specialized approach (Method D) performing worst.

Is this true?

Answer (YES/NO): NO